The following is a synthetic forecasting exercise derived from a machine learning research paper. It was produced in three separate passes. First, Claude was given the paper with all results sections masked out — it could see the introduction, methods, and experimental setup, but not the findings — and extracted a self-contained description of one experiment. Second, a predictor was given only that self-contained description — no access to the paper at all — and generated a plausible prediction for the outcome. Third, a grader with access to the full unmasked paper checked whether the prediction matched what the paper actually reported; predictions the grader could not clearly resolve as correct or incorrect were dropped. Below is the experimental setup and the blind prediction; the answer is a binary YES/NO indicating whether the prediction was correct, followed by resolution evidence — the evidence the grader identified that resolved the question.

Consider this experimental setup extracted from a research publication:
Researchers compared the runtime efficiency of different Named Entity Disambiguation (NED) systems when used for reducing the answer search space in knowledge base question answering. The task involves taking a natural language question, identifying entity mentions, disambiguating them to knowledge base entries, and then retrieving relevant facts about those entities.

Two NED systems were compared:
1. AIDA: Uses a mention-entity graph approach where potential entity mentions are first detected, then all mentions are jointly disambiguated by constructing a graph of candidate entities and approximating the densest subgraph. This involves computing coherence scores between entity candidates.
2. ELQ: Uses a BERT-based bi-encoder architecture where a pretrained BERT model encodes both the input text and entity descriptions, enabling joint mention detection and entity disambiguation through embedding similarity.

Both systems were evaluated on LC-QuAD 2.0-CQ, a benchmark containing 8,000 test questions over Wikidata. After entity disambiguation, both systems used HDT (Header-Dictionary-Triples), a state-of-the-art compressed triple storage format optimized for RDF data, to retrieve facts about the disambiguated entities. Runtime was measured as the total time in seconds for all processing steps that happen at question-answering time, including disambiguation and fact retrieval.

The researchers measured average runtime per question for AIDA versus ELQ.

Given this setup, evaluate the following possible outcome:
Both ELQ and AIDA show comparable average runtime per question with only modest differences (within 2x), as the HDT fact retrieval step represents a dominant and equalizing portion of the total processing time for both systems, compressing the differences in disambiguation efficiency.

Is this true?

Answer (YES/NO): YES